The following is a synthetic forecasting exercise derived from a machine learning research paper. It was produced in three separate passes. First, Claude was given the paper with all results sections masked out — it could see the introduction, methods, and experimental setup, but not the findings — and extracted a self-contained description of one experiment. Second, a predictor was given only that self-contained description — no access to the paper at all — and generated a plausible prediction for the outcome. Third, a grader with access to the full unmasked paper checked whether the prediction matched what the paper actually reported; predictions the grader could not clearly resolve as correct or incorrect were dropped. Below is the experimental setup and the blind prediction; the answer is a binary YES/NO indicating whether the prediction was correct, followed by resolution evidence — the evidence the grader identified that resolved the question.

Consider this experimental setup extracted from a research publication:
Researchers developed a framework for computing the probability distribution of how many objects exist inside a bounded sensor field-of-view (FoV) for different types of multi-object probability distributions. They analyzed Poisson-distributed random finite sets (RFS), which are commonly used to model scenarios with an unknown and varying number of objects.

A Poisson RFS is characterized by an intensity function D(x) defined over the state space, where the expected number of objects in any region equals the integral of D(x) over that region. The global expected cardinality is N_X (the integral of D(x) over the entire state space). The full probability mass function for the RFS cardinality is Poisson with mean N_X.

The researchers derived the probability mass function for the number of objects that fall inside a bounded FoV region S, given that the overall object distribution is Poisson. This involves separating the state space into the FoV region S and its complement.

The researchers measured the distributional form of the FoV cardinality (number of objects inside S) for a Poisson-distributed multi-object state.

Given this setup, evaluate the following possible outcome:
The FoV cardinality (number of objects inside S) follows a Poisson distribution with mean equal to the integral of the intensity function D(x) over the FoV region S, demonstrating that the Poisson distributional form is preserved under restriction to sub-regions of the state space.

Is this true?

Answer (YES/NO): YES